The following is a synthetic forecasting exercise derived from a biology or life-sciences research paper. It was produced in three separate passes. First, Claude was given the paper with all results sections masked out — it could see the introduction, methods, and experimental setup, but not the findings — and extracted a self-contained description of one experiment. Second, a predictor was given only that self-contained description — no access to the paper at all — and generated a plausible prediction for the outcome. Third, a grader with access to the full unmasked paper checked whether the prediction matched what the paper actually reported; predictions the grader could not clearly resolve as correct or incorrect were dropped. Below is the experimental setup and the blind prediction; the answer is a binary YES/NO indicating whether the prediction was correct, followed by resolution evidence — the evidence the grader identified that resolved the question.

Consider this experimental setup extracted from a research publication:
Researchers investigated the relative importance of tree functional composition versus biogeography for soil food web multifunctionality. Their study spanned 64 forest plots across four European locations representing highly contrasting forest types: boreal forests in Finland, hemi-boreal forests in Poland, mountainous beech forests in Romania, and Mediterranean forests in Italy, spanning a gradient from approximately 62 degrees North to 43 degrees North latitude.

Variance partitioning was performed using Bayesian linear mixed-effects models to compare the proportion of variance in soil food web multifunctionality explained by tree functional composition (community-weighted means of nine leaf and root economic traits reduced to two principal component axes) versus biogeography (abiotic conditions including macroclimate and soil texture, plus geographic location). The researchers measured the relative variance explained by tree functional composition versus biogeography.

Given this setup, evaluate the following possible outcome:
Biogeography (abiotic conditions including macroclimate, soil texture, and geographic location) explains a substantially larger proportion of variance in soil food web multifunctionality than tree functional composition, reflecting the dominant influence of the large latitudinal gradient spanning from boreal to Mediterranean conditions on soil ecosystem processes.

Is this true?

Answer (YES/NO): NO